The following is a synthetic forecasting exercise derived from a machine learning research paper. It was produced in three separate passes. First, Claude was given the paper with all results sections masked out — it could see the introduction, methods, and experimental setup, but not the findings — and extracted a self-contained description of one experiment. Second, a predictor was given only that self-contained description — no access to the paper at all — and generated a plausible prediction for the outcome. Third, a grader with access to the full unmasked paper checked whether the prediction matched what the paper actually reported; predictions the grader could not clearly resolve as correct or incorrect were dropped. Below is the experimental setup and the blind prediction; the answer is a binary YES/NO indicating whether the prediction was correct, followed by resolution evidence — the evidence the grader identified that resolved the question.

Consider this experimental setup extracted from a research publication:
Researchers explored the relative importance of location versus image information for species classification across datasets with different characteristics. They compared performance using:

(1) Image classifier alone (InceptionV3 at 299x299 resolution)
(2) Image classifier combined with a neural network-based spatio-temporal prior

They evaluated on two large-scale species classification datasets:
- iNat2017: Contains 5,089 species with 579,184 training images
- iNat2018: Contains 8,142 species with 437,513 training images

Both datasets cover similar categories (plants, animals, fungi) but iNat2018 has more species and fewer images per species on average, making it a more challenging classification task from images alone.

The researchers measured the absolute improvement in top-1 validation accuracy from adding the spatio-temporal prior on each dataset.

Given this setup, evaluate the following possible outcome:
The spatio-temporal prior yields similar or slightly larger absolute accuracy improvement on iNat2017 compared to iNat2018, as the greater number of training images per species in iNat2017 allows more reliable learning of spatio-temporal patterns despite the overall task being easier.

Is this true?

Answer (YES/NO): NO